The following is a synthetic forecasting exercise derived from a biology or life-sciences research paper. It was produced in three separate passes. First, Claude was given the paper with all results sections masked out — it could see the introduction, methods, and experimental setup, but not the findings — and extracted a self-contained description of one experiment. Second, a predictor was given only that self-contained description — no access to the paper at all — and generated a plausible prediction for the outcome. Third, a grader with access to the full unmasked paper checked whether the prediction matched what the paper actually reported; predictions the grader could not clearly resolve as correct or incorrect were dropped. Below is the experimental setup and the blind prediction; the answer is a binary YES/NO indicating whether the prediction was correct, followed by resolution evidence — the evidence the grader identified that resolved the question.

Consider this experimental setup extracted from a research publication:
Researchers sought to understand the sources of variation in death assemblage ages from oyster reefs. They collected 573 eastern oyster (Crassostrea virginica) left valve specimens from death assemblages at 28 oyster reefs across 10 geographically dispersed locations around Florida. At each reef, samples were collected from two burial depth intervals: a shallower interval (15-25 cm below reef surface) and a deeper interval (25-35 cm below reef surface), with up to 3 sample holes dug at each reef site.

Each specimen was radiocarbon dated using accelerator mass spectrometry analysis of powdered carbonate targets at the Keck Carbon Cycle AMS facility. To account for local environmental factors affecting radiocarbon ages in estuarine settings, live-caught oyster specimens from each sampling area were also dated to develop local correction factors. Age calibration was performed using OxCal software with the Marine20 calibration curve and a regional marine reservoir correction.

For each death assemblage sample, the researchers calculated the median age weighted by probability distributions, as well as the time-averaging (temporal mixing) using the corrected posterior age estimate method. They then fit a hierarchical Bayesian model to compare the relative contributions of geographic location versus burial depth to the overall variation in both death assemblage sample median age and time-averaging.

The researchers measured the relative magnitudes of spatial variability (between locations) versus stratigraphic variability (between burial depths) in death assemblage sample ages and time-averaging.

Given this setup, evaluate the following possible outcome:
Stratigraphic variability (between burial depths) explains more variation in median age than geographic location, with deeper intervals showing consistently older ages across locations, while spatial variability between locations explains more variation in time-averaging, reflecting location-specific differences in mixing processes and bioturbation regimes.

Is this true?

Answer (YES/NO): NO